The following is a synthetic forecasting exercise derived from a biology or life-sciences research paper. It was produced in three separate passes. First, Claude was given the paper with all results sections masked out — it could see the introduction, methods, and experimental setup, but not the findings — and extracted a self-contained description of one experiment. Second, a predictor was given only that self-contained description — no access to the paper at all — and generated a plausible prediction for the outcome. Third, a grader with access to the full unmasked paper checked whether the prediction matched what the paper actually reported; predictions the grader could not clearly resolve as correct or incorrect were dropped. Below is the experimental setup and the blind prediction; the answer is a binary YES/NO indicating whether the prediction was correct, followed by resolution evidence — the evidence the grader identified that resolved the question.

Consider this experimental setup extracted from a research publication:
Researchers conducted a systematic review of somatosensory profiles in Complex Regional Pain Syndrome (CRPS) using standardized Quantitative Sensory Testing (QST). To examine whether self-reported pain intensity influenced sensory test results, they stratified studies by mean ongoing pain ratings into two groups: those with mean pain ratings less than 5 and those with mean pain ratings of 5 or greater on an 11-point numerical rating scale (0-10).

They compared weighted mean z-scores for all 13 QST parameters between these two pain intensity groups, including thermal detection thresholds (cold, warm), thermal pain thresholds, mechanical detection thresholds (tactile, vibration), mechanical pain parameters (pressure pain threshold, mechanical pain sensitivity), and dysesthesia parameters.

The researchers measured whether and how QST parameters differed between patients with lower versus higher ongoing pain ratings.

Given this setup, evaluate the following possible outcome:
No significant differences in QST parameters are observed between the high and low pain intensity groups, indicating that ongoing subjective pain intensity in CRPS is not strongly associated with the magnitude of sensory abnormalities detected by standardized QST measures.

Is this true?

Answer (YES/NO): NO